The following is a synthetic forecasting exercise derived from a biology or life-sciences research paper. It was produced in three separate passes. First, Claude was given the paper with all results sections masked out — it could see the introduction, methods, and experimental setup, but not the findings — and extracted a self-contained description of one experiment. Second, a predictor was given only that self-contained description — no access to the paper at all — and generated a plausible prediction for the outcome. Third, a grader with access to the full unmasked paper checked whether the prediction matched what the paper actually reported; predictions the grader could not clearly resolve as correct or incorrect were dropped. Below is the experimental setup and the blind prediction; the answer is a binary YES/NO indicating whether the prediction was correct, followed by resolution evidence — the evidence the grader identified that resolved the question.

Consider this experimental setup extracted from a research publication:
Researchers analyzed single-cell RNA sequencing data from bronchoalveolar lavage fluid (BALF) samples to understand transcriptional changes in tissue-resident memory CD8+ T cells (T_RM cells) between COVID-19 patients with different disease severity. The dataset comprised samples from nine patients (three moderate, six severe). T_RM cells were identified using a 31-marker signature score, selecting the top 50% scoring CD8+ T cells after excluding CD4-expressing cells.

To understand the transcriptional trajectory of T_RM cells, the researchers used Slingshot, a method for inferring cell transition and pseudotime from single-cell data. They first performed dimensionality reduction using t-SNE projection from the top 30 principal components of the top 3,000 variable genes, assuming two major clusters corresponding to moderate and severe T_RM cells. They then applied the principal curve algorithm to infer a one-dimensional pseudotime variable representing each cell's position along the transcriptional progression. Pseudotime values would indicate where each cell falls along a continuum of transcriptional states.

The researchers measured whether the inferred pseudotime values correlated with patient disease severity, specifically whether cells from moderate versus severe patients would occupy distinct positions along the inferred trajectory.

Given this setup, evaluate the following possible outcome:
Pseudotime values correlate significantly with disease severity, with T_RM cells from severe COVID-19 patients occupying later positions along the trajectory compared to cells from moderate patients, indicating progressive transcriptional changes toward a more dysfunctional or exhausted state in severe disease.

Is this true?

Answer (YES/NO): YES